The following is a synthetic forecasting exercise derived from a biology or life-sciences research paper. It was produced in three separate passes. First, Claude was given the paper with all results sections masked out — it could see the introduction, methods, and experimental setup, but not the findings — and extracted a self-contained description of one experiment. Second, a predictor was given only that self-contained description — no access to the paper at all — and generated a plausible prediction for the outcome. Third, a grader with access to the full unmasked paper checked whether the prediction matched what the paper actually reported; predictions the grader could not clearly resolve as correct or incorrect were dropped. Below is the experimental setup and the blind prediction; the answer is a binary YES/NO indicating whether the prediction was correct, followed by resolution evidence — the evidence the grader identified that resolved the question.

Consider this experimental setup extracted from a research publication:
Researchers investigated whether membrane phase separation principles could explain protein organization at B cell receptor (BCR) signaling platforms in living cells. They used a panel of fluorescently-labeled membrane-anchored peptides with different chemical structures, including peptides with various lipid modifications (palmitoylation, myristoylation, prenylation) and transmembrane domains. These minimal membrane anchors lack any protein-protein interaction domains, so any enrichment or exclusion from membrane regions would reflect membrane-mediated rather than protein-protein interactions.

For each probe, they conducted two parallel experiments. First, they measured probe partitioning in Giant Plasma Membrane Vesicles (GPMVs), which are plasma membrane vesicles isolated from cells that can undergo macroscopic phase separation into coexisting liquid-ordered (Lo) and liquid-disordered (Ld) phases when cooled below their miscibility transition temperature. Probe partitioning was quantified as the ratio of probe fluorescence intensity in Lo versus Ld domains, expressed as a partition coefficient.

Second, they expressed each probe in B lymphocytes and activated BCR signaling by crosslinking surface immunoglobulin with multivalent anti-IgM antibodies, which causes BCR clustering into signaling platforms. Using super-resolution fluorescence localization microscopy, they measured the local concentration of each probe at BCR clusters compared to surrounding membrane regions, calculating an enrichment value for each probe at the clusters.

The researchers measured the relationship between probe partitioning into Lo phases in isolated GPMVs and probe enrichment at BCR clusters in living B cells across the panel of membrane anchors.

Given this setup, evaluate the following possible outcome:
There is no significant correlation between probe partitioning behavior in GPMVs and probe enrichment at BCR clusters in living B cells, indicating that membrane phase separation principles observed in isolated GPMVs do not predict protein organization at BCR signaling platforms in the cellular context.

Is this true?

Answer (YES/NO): NO